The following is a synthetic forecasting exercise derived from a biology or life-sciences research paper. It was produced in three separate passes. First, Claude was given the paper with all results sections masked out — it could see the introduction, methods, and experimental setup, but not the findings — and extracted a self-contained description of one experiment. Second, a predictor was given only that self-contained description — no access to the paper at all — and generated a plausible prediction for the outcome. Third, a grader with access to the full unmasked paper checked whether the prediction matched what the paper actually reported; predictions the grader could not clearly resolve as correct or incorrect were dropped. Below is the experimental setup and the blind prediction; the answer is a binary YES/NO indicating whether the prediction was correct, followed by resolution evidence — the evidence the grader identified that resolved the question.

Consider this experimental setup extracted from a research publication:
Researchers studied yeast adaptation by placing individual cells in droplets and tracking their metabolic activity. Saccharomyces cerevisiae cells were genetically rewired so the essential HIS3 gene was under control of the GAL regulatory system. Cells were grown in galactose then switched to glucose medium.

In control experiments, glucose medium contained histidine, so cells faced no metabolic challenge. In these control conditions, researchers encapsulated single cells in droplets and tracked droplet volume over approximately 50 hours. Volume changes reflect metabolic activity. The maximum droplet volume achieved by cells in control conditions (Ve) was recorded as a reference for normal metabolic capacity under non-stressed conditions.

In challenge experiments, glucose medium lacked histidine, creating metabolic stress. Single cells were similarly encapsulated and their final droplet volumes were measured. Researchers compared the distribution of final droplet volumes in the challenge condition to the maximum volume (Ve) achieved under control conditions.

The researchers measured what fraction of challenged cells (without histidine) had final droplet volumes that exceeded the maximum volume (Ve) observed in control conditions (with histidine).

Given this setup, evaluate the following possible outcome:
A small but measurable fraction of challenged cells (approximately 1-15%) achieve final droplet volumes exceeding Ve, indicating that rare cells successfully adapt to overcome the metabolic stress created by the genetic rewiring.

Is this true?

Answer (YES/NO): NO